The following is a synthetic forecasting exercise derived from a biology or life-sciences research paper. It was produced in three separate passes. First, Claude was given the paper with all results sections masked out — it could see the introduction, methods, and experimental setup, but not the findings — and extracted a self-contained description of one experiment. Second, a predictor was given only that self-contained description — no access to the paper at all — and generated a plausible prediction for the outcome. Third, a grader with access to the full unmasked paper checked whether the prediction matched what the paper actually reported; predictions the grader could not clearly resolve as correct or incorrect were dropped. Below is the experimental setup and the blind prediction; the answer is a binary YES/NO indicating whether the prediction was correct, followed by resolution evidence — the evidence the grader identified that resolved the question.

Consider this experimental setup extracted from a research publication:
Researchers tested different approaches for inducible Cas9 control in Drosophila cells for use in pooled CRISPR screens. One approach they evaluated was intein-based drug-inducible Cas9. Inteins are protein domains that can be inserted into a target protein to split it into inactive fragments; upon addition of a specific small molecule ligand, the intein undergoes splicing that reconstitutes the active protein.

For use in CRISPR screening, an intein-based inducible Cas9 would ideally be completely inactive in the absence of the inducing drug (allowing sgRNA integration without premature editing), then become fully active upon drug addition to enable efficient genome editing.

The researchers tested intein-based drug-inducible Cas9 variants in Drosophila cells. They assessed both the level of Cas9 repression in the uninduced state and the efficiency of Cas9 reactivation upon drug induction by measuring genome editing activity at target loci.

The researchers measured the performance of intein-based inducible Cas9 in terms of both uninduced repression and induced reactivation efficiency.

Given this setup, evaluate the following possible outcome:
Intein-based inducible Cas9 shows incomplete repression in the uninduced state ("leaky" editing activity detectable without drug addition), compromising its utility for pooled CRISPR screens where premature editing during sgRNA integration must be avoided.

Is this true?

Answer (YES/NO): NO